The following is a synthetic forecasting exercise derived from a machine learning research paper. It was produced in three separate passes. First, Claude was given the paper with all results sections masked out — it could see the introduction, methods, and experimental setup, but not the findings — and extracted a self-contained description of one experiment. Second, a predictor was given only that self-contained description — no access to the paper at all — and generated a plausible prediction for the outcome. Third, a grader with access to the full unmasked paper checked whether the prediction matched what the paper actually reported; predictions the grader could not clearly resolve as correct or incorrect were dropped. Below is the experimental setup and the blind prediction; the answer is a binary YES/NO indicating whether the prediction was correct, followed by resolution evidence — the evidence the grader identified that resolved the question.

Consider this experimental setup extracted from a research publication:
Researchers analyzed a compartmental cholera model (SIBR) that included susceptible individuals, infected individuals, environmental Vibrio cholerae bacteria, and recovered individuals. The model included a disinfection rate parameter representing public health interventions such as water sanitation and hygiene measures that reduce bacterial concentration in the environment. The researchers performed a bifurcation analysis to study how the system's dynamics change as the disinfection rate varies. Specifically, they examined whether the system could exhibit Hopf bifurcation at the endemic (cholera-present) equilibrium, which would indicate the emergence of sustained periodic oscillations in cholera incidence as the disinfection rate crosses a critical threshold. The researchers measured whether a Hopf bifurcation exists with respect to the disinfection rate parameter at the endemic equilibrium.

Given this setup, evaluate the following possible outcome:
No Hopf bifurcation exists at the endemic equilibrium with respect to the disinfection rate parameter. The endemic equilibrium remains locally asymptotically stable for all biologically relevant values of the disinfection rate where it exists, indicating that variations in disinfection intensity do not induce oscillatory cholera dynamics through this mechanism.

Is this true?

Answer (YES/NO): NO